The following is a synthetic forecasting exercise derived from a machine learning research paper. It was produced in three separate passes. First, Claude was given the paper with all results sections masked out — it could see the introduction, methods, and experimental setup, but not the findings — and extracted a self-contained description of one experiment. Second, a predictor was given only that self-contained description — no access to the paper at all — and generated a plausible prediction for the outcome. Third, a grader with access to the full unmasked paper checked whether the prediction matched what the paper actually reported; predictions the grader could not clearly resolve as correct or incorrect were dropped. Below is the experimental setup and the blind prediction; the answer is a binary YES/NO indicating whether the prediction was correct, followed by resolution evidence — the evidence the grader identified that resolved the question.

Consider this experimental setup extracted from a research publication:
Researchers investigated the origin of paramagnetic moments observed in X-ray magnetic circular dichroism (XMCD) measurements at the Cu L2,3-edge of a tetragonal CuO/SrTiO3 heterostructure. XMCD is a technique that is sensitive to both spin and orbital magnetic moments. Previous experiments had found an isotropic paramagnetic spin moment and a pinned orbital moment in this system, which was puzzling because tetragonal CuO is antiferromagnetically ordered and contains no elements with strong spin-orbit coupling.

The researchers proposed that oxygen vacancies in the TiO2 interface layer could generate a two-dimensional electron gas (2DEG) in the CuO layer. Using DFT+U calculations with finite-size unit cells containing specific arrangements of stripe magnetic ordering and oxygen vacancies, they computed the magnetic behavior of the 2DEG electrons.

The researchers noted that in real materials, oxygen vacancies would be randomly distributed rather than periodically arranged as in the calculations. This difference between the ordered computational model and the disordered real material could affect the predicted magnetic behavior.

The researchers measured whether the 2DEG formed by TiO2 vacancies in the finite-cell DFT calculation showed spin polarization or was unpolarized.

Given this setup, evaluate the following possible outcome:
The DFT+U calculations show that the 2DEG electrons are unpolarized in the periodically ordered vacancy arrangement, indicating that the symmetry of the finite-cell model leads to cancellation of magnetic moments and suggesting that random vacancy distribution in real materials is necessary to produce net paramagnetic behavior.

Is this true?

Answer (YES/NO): NO